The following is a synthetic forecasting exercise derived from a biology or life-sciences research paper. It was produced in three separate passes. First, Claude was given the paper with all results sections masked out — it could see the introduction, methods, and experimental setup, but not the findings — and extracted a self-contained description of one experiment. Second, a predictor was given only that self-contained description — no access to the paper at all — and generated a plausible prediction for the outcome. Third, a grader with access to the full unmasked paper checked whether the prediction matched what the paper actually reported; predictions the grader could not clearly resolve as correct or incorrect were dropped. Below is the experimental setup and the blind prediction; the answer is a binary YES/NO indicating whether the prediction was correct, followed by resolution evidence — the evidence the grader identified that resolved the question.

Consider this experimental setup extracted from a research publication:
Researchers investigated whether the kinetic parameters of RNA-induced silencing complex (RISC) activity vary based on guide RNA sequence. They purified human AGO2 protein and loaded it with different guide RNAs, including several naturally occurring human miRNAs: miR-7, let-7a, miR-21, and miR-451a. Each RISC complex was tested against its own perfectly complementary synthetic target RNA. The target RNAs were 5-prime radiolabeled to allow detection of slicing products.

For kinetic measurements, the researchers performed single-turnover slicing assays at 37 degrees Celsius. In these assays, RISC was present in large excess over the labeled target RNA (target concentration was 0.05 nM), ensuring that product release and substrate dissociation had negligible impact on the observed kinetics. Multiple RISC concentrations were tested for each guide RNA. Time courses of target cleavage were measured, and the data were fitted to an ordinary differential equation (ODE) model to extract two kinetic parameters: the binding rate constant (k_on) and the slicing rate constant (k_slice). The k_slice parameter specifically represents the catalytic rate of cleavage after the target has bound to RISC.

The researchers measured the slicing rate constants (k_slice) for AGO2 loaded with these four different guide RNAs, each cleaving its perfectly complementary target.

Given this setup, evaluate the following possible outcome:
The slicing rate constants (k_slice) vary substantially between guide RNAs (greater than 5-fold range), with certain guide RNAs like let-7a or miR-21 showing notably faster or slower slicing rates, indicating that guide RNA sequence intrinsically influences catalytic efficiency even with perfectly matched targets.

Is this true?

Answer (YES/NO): YES